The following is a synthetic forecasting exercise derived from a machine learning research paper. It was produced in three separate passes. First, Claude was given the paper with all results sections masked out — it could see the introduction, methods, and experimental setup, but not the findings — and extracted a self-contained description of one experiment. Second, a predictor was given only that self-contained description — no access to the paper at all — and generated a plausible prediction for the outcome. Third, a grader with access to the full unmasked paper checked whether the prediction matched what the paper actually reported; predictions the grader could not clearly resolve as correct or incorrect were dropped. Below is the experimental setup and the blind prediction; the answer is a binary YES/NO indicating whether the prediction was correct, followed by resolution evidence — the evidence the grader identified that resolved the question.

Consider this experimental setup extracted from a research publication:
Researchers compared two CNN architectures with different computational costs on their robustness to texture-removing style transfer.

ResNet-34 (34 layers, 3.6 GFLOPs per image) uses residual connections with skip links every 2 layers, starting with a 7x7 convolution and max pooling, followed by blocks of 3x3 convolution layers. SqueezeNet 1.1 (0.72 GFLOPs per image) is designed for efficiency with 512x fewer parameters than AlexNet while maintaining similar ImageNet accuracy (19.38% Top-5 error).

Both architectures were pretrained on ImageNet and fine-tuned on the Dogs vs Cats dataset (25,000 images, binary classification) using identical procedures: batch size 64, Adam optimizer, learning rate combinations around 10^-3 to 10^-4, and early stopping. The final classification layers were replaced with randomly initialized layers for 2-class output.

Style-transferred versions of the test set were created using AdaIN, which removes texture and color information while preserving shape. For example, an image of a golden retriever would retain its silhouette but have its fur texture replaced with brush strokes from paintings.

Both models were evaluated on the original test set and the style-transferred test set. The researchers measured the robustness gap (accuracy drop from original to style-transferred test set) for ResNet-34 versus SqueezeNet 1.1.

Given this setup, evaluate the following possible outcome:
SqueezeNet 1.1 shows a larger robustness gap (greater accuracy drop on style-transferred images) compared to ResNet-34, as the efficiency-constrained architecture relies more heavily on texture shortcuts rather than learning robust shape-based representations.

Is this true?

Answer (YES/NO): YES